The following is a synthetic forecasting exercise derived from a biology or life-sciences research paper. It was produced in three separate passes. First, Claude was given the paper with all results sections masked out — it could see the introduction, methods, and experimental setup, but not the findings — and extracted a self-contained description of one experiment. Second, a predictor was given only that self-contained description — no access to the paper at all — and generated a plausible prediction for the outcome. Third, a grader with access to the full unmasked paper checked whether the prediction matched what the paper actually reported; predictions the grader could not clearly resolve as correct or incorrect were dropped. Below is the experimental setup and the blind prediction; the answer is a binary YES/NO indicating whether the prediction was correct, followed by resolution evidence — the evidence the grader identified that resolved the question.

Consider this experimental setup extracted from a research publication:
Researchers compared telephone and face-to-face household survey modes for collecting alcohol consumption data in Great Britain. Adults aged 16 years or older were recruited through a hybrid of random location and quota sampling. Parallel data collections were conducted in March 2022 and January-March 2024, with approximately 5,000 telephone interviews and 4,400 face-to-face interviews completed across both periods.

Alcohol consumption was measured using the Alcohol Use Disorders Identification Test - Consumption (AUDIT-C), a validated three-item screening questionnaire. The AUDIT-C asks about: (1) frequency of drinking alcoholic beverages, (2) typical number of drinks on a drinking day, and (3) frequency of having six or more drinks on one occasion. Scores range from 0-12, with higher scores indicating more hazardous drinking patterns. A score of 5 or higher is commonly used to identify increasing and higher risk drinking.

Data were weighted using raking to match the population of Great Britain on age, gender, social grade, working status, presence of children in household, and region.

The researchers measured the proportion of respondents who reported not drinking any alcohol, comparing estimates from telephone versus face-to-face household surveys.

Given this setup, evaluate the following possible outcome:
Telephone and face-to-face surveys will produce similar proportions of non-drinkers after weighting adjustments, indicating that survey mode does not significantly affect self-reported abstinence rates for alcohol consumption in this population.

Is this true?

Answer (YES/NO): NO